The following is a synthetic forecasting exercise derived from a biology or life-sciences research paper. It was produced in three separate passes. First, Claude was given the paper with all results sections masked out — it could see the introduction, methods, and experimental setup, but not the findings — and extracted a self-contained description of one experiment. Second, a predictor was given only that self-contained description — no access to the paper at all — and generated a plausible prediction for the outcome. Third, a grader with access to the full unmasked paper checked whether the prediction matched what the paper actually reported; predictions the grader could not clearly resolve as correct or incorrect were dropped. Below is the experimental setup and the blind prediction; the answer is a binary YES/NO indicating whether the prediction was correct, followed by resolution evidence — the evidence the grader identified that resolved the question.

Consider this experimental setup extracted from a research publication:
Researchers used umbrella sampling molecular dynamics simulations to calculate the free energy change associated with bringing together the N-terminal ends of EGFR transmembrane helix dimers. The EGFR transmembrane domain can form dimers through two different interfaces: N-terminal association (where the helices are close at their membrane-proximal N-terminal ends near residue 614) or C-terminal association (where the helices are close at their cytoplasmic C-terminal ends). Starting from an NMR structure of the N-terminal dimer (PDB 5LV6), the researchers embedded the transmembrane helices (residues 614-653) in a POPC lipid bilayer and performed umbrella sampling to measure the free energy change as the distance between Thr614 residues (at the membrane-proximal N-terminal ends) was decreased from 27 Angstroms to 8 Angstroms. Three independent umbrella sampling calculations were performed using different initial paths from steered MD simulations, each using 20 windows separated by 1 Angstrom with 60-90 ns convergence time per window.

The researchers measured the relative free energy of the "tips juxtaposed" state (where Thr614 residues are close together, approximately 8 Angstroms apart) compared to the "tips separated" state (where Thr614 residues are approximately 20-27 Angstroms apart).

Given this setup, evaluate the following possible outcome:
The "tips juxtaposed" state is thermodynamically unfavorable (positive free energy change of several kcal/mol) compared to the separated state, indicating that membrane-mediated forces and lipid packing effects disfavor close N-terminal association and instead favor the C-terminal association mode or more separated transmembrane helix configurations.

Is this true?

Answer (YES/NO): NO